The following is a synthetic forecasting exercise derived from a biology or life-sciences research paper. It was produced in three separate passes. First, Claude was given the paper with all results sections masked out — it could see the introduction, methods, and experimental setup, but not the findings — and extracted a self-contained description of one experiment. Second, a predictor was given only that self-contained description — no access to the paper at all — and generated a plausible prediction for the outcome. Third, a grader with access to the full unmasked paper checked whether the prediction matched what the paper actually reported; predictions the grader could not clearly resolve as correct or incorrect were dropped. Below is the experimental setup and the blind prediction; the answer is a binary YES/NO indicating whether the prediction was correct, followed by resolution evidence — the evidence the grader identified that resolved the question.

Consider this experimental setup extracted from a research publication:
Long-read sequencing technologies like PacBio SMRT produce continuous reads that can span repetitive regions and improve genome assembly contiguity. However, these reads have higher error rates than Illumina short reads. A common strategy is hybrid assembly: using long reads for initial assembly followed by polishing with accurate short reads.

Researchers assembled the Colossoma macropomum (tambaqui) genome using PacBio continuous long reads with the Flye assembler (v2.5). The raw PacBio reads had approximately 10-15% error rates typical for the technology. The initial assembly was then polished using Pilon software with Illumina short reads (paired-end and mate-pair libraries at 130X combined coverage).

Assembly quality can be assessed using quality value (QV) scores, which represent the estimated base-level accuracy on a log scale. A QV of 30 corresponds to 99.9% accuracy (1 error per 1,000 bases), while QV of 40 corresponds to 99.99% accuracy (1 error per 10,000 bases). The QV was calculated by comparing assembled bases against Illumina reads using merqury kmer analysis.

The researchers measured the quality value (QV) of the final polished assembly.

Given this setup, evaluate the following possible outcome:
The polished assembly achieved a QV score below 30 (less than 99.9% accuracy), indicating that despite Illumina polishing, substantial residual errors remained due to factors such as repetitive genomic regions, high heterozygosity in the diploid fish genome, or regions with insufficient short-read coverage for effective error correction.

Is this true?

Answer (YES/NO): NO